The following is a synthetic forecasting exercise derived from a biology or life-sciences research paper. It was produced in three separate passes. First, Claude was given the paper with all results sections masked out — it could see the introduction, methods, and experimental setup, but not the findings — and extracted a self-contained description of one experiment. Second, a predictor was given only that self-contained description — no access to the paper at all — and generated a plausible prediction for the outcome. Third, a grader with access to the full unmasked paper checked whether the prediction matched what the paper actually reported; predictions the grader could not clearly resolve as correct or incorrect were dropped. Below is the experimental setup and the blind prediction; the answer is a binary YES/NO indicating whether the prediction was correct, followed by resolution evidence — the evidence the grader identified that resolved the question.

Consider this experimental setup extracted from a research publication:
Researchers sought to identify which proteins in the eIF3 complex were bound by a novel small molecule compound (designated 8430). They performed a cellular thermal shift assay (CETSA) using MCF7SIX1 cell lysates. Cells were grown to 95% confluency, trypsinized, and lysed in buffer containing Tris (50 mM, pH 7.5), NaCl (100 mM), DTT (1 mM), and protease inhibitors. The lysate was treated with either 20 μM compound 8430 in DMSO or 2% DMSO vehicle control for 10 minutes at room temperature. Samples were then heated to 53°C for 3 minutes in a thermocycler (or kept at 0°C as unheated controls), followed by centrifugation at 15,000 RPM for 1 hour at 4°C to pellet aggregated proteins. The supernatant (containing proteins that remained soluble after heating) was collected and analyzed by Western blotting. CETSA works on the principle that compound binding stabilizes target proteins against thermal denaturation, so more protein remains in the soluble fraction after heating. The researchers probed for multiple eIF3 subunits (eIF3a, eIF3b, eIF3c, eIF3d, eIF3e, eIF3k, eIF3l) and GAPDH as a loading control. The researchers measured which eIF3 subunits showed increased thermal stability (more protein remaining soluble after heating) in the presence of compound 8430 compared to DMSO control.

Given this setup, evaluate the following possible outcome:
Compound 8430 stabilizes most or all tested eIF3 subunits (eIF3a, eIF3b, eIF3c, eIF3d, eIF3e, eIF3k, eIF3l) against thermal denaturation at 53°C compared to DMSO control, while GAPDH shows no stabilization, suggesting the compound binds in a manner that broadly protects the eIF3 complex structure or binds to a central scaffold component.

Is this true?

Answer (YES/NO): NO